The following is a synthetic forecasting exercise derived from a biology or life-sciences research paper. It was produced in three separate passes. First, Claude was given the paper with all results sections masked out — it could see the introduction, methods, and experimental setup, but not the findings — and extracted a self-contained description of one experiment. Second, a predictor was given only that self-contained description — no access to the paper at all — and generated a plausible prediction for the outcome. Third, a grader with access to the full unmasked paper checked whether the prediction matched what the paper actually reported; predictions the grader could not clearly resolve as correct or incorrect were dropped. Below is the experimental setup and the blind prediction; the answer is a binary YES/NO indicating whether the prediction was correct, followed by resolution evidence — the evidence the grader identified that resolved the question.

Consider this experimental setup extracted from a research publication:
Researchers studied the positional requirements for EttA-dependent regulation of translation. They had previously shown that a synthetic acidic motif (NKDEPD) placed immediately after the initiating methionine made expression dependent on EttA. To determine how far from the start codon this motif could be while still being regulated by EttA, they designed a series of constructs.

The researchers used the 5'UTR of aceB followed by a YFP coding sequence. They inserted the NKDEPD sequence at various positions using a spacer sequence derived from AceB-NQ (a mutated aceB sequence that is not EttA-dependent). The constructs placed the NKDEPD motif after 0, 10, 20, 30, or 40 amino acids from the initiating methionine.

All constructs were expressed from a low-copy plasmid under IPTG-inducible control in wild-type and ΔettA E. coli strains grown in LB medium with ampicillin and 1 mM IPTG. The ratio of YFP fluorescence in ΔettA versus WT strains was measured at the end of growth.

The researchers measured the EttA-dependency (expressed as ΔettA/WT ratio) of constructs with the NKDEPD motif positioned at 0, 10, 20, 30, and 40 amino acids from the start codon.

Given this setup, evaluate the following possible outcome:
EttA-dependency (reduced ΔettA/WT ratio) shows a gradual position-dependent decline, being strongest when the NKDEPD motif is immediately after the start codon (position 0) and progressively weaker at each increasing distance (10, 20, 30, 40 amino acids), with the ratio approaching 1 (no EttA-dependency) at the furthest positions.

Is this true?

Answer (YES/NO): NO